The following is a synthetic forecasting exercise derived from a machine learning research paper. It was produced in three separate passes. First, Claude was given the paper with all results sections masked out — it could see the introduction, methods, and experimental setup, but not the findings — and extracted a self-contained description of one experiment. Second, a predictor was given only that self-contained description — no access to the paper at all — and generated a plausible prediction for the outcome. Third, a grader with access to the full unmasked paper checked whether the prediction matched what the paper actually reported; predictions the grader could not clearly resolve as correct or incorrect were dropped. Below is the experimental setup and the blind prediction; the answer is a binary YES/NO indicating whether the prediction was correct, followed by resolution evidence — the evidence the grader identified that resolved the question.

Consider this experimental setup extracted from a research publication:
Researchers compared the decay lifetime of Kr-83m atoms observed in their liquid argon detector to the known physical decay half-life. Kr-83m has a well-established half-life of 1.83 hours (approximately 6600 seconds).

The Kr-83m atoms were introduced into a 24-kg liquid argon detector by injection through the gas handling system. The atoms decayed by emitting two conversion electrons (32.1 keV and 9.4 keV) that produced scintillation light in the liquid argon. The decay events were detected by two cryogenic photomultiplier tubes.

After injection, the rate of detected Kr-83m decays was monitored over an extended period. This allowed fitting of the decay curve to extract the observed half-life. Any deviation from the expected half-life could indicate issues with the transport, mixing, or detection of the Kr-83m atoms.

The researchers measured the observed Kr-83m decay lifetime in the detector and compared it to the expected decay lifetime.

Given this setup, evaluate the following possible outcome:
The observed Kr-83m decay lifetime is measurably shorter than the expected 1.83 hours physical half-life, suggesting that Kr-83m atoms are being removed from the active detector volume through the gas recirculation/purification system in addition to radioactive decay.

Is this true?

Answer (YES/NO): NO